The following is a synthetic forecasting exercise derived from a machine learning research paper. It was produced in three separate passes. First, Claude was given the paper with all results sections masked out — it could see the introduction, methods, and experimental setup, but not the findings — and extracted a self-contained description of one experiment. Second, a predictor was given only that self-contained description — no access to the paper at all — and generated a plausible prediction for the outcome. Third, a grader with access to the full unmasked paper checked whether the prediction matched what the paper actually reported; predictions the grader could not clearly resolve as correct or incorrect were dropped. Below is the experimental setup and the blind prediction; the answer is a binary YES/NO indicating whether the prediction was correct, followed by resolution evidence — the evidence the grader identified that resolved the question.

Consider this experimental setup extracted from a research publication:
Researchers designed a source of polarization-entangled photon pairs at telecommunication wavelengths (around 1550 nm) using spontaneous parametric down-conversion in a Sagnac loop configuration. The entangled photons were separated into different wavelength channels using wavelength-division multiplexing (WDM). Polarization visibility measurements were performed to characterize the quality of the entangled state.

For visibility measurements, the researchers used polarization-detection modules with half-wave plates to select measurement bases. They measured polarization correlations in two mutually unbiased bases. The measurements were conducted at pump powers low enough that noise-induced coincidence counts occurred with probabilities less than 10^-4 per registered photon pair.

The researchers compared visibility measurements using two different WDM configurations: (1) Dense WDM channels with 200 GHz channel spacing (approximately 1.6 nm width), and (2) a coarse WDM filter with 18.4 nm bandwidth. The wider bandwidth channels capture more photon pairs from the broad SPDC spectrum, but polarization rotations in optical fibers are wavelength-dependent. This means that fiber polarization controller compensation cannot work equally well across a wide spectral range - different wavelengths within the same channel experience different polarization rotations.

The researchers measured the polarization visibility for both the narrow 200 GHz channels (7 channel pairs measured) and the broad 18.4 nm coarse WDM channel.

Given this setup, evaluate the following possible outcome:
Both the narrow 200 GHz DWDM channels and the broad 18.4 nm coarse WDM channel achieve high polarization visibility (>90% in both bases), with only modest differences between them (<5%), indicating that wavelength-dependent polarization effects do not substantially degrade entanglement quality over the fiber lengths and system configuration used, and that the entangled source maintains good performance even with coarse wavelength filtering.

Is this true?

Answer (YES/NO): NO